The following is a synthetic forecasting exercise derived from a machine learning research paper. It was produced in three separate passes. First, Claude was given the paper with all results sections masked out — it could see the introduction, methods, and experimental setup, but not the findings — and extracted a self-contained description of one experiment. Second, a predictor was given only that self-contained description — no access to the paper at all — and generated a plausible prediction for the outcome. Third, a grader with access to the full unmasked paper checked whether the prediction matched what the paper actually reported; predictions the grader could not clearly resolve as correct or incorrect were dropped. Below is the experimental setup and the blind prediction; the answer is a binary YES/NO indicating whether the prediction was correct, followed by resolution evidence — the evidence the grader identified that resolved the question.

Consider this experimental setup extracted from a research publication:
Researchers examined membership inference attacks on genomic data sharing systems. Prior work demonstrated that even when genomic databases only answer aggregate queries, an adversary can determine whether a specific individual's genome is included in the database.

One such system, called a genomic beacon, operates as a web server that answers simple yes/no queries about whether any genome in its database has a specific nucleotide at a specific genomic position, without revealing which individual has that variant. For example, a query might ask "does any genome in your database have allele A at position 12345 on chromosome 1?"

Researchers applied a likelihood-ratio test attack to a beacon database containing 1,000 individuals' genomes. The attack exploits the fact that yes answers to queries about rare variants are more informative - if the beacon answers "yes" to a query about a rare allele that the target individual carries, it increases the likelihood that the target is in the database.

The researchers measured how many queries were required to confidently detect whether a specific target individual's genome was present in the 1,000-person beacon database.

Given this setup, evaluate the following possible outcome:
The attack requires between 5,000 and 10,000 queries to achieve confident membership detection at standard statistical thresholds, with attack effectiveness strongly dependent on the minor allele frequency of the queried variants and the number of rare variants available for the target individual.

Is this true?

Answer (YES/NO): NO